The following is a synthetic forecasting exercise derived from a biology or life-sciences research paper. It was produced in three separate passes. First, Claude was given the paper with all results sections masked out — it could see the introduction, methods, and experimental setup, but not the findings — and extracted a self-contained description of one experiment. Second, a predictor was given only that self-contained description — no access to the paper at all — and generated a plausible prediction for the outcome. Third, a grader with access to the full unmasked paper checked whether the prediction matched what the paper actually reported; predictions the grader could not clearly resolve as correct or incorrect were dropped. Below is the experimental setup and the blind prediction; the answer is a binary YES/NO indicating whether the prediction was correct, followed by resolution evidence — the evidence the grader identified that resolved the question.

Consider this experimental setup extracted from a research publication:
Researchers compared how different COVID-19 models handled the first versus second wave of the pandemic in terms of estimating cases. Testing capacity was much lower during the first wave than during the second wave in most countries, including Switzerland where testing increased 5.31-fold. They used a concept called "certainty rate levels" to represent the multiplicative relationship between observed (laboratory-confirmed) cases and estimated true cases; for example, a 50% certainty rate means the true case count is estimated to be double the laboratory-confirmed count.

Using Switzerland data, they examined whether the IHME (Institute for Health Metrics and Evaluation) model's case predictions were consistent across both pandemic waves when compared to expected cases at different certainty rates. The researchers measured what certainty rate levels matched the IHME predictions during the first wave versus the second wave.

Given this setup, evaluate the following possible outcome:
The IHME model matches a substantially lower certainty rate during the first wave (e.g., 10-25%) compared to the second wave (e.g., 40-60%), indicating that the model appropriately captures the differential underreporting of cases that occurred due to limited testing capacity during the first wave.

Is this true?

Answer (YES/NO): NO